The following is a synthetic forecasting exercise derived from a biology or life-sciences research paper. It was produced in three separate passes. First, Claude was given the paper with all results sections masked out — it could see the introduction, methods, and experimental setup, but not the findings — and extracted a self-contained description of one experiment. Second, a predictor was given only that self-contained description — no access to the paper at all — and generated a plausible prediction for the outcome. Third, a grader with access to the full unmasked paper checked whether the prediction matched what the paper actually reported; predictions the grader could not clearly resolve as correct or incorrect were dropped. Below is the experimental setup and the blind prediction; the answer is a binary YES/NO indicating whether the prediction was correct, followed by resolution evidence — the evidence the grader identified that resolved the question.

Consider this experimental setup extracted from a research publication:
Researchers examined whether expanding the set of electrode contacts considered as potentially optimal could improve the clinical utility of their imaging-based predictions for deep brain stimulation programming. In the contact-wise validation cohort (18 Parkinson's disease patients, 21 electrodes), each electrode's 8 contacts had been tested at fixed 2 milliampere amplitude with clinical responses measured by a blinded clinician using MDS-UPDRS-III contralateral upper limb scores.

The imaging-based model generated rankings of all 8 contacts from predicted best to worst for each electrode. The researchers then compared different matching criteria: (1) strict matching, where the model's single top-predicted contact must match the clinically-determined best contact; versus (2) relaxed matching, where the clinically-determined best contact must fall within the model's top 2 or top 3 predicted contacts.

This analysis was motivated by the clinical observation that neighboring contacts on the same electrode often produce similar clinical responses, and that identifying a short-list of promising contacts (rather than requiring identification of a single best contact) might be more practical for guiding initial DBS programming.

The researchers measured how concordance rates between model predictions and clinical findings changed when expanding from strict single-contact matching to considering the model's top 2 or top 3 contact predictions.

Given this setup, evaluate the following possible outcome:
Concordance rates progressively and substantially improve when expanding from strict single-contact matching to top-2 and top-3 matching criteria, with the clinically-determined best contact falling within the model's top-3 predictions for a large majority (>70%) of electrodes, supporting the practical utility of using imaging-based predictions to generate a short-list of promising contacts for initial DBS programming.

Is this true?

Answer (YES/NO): YES